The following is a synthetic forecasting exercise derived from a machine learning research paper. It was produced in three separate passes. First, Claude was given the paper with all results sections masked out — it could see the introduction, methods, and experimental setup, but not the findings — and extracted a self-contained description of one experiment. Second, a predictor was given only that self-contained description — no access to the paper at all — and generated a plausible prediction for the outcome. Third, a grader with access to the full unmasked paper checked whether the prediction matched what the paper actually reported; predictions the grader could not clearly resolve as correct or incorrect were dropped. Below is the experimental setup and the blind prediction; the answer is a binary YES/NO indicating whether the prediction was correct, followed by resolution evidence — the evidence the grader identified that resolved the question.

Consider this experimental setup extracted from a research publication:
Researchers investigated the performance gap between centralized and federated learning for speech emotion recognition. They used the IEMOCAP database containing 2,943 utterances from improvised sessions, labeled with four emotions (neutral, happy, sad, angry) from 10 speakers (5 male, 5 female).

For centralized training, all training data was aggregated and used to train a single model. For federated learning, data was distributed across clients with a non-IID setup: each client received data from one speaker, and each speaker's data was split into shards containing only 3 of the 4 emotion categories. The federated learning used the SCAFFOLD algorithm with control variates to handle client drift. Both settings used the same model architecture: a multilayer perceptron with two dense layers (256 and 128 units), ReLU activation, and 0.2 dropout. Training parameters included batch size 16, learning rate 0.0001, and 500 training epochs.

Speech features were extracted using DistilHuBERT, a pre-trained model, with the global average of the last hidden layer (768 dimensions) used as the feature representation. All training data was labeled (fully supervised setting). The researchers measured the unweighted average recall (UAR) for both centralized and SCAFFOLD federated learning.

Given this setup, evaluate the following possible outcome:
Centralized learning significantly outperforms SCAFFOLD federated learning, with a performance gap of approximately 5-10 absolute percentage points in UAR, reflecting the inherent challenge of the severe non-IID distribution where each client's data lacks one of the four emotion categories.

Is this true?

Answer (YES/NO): NO